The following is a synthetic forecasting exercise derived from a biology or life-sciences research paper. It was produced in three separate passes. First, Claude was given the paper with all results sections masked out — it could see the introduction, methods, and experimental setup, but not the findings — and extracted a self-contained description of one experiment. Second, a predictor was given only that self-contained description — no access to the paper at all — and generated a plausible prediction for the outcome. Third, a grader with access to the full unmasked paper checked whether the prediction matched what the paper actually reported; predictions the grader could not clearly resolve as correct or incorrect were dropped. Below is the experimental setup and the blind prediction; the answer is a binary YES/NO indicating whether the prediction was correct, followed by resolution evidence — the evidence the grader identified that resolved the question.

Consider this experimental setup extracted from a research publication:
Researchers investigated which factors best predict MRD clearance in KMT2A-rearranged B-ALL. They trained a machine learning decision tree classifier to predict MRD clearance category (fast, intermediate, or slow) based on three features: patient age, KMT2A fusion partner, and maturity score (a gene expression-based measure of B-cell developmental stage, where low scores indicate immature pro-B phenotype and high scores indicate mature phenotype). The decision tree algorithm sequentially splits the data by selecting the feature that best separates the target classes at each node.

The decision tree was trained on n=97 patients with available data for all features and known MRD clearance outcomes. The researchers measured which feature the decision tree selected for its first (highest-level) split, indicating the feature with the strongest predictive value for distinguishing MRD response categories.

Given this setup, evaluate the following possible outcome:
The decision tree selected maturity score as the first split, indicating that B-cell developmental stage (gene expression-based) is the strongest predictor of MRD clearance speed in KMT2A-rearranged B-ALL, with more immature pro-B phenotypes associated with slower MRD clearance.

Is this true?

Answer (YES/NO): YES